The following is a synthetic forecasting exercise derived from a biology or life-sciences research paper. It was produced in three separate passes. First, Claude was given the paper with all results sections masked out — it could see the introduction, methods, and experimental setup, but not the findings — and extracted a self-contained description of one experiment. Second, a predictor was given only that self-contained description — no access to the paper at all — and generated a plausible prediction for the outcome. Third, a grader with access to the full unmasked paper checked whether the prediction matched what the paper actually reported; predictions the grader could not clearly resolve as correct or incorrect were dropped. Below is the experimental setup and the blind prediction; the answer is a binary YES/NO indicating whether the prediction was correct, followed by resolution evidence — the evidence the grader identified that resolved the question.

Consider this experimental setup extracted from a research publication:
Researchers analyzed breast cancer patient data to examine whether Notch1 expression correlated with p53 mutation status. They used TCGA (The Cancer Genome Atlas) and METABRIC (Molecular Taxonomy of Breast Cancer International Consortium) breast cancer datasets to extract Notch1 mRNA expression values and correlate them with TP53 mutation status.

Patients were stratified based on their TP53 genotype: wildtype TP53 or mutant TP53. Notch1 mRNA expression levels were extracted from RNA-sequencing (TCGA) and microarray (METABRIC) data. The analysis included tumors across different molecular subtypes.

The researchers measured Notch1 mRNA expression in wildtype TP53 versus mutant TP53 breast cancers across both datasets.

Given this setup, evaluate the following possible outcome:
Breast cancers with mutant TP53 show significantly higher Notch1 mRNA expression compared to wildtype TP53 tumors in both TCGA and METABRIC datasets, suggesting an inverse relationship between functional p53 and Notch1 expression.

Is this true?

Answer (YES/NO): NO